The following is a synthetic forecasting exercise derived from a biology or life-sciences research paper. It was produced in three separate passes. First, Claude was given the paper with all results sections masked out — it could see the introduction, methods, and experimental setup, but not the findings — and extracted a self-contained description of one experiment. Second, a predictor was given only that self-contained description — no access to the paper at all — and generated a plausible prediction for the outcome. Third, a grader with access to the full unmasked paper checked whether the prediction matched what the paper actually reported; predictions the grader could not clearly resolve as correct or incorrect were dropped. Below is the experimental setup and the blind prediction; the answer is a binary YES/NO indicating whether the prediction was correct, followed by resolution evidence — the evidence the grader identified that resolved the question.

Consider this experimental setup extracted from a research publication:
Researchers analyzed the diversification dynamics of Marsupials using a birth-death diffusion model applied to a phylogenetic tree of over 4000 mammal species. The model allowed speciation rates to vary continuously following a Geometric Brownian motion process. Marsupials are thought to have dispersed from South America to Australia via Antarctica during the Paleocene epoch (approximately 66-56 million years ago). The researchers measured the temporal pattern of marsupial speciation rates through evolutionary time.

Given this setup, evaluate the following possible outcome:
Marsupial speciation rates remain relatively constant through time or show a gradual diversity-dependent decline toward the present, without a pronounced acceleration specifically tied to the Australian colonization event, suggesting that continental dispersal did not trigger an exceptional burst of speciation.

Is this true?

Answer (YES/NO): NO